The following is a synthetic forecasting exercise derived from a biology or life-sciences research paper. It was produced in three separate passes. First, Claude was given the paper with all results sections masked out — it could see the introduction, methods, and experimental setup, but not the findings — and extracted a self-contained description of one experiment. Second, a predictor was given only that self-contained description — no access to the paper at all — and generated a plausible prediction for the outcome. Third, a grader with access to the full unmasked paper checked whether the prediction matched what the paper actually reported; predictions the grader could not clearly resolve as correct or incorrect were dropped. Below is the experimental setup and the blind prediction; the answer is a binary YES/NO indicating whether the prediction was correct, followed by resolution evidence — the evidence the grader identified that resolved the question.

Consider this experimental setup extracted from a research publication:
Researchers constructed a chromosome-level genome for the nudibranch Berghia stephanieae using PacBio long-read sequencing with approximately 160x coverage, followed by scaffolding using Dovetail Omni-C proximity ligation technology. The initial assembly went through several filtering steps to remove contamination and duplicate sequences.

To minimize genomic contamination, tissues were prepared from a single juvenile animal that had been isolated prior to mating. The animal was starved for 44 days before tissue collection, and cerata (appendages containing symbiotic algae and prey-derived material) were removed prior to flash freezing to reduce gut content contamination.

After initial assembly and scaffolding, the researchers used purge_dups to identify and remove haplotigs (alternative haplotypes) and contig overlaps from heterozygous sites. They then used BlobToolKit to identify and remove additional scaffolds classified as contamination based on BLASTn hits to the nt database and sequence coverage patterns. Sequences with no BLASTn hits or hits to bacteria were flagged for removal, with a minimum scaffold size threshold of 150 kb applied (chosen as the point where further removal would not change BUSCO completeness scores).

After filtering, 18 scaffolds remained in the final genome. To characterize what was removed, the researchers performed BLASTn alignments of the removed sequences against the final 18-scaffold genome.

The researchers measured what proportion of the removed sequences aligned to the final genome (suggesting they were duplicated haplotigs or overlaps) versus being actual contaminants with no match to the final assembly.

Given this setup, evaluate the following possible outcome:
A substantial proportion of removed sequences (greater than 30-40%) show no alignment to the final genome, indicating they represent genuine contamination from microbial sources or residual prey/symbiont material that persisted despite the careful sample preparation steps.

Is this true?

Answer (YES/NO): NO